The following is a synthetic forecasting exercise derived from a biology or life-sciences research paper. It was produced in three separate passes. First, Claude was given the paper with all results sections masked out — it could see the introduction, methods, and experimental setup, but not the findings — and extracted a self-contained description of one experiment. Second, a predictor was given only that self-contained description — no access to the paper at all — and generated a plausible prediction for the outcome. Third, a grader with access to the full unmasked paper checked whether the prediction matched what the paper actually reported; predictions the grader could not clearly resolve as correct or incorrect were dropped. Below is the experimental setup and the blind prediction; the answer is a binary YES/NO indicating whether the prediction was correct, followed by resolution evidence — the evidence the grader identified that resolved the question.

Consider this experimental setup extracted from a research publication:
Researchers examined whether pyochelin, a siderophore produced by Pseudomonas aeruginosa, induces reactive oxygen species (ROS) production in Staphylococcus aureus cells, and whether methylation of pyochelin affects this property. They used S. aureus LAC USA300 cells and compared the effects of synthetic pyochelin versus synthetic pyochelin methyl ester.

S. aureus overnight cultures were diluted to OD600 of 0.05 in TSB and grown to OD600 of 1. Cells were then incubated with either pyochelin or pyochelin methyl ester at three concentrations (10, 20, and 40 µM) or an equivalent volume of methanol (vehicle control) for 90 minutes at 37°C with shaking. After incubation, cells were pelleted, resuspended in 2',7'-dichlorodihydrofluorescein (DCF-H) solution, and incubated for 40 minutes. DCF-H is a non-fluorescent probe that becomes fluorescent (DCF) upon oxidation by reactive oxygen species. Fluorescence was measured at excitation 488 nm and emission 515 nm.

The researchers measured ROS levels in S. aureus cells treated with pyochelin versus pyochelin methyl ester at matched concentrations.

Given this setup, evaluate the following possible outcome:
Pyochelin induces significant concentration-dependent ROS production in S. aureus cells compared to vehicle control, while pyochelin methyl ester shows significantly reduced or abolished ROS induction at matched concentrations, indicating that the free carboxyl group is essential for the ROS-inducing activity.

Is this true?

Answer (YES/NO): YES